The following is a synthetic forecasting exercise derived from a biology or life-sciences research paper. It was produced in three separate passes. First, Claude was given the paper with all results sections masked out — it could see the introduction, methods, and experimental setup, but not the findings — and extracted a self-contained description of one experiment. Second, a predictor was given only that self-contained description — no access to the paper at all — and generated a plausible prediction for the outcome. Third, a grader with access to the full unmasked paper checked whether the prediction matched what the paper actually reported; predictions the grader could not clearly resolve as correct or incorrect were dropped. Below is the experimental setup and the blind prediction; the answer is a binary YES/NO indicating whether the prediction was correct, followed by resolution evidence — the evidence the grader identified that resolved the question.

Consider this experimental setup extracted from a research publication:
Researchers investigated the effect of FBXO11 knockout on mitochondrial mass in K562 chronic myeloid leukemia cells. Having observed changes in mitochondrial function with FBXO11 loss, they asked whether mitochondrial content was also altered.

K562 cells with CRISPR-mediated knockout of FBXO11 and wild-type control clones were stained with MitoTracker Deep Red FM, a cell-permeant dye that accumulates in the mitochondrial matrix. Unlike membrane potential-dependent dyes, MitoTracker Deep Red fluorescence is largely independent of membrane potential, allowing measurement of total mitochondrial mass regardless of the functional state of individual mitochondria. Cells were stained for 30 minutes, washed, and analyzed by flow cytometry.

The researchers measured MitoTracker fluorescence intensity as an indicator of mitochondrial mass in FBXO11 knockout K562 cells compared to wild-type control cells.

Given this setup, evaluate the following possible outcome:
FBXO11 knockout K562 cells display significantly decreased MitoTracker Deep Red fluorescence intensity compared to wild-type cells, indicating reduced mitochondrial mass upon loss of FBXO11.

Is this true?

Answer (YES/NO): NO